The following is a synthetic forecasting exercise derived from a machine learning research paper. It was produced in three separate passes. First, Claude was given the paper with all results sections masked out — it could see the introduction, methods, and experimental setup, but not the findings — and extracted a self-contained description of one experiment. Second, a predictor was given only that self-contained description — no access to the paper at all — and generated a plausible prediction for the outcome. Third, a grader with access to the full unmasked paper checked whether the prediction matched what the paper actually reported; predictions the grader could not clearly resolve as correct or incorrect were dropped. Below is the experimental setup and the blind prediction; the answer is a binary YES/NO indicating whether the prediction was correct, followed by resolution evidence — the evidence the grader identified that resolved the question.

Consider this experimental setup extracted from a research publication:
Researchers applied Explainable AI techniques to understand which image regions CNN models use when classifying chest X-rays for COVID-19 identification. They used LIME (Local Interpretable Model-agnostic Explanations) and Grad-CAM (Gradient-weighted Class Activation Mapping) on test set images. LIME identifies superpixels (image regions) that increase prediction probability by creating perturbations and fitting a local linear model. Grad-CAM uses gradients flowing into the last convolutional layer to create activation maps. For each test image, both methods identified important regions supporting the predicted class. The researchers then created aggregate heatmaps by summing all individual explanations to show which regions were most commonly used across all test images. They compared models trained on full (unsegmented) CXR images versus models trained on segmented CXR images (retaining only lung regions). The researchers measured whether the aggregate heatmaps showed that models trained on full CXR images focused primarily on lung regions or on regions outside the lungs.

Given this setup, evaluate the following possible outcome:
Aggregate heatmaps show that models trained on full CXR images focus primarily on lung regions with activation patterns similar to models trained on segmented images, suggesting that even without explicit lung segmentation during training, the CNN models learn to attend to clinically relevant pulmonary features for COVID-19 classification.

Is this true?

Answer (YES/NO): NO